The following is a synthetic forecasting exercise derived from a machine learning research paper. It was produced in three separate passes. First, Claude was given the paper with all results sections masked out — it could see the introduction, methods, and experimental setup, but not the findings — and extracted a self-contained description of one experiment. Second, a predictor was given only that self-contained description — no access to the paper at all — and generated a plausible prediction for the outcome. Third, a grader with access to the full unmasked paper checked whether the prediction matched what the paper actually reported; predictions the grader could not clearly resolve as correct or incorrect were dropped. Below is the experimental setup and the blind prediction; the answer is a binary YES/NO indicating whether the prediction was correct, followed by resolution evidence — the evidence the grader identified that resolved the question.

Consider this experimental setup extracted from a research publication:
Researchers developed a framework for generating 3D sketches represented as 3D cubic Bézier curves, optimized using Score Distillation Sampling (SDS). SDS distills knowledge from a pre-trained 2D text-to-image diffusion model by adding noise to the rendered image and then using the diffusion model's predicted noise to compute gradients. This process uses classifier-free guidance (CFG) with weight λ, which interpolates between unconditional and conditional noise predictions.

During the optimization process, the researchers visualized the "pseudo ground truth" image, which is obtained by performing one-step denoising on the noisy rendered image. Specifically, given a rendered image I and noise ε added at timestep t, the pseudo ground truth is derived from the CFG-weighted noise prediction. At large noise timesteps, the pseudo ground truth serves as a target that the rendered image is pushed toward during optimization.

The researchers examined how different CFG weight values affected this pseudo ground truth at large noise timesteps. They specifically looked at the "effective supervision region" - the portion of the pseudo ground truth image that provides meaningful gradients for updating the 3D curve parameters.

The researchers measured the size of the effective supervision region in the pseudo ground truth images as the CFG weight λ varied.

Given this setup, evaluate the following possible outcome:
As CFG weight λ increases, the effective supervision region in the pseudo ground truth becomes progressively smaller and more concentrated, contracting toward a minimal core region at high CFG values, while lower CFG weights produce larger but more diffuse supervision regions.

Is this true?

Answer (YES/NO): NO